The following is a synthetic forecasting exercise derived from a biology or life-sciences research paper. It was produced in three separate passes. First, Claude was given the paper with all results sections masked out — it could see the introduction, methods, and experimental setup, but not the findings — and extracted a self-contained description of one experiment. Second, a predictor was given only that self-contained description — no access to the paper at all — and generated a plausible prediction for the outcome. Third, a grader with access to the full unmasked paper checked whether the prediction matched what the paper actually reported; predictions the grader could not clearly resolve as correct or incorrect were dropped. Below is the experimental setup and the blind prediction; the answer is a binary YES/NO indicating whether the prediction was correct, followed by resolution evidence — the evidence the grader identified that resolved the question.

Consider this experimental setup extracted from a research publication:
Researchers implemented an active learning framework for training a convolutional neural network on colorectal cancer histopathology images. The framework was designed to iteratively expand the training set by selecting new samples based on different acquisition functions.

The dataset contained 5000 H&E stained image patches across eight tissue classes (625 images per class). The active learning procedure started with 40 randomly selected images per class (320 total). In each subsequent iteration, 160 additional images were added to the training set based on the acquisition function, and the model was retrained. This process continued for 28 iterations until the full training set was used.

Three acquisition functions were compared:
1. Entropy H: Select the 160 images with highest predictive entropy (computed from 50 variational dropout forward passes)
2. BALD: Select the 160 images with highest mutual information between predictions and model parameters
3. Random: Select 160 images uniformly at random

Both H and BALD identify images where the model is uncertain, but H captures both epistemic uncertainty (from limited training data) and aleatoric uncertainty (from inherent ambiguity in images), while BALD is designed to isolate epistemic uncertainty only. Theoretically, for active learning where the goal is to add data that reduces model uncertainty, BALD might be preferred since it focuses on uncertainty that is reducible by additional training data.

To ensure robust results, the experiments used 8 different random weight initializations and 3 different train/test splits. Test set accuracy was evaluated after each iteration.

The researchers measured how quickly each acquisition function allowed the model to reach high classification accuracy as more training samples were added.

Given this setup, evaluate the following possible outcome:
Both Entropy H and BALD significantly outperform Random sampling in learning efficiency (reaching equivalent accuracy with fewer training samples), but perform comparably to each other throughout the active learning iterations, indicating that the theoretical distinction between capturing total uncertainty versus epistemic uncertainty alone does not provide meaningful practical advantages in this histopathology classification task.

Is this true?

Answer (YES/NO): NO